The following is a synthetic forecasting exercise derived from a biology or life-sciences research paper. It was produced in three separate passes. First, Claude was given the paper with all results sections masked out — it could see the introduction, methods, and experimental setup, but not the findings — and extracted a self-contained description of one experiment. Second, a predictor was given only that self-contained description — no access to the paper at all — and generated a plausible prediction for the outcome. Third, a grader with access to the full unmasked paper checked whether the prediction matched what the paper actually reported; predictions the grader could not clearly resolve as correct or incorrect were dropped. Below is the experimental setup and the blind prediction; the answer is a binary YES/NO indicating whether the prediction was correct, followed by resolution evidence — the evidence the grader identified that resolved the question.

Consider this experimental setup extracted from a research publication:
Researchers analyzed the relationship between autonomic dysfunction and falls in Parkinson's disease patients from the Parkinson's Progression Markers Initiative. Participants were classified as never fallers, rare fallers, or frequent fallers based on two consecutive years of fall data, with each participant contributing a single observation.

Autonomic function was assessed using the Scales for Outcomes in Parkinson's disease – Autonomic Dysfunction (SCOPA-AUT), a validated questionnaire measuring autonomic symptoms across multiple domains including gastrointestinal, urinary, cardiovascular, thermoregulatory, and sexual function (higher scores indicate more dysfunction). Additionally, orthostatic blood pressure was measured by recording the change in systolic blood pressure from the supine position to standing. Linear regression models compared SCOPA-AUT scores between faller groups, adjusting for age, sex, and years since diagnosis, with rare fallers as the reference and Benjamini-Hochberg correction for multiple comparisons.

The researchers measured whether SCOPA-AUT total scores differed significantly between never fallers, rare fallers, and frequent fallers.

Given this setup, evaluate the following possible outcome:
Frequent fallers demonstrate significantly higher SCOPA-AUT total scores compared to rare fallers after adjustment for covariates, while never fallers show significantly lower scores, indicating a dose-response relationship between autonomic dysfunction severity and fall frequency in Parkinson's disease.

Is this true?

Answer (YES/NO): NO